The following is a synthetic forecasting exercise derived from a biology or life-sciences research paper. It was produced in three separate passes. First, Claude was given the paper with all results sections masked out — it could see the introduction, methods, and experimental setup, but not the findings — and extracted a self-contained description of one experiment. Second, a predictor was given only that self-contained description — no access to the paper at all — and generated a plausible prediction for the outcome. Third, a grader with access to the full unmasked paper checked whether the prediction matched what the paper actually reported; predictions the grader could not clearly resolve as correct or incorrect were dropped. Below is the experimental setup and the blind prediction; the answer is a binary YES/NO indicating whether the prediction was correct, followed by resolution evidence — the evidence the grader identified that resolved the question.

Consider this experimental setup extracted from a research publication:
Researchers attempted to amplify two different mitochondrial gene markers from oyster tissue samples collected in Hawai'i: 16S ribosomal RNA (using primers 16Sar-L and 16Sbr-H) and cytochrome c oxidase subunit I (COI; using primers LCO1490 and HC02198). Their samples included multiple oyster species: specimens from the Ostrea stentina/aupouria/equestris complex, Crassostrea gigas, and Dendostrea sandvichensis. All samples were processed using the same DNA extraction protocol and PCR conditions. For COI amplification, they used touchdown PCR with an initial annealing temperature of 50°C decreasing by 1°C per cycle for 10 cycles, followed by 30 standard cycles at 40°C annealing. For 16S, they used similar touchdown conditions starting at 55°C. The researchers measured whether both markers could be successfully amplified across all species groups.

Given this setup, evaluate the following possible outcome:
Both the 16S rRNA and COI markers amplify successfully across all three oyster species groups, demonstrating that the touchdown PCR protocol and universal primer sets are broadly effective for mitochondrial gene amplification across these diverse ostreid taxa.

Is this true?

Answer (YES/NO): NO